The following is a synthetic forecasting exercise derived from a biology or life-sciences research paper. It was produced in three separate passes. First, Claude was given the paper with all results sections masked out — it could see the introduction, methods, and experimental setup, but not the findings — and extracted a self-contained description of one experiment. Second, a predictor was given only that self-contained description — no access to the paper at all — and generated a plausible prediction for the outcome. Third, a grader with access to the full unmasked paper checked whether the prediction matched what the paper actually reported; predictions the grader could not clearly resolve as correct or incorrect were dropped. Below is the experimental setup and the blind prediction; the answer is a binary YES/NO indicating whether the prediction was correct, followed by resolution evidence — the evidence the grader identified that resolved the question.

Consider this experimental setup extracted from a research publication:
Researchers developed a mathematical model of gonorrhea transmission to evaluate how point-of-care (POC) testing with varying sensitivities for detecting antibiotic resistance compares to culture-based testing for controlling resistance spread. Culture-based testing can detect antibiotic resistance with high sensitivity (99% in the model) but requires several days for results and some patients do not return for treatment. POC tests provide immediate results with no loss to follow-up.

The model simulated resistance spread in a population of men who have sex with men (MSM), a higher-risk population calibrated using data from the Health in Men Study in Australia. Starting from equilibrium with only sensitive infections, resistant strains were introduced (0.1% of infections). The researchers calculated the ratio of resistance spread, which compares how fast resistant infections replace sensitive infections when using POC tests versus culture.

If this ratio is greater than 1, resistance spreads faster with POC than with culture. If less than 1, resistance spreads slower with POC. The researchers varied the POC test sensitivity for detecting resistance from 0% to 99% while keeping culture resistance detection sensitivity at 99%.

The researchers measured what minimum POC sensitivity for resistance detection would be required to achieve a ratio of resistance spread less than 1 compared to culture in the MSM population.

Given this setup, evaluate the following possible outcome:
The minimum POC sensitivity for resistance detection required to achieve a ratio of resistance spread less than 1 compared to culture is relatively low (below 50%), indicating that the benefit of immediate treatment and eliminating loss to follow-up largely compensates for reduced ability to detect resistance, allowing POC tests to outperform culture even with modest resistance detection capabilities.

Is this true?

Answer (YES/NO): NO